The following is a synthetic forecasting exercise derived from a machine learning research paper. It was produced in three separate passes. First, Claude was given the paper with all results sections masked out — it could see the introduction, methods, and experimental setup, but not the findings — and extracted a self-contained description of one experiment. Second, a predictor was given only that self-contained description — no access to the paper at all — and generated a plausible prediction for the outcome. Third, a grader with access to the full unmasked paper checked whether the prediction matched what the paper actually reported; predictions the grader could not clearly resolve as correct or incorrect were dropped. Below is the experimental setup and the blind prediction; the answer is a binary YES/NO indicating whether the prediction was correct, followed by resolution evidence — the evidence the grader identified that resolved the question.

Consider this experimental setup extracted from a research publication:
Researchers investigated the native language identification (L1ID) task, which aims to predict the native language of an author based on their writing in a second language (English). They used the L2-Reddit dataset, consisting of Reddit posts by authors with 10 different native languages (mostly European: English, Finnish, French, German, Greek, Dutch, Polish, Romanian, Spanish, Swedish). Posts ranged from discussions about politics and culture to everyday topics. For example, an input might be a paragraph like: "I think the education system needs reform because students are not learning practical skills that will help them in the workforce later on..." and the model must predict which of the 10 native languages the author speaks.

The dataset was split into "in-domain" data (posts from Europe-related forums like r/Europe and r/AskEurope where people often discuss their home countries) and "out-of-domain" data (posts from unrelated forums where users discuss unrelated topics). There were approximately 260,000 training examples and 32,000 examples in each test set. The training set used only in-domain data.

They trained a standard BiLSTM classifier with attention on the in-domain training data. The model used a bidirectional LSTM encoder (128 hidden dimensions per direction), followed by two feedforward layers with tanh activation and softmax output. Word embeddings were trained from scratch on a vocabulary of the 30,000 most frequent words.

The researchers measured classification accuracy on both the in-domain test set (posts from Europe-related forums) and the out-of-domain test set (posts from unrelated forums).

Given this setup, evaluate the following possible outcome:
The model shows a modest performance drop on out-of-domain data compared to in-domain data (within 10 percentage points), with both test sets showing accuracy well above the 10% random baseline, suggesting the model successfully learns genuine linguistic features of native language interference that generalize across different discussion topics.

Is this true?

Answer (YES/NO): NO